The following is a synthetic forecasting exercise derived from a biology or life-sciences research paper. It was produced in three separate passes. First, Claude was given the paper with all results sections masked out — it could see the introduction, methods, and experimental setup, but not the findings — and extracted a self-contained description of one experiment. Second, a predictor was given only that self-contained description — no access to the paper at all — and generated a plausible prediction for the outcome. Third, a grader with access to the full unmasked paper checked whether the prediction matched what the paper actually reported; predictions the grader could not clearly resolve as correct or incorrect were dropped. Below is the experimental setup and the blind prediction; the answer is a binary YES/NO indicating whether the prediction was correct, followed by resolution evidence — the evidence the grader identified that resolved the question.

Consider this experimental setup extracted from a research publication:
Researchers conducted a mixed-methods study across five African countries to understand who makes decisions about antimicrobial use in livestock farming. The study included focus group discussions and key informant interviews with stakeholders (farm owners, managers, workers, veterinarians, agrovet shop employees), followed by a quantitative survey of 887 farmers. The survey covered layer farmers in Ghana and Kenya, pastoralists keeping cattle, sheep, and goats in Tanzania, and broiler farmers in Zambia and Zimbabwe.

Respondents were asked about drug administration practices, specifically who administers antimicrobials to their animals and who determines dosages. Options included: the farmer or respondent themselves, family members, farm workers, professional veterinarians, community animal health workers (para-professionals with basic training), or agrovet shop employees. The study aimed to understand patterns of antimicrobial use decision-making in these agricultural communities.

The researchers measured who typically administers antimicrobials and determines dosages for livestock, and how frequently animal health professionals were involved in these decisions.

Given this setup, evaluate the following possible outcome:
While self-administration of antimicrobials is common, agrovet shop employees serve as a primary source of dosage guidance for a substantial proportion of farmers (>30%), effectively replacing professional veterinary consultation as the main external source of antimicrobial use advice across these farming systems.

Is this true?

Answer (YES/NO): NO